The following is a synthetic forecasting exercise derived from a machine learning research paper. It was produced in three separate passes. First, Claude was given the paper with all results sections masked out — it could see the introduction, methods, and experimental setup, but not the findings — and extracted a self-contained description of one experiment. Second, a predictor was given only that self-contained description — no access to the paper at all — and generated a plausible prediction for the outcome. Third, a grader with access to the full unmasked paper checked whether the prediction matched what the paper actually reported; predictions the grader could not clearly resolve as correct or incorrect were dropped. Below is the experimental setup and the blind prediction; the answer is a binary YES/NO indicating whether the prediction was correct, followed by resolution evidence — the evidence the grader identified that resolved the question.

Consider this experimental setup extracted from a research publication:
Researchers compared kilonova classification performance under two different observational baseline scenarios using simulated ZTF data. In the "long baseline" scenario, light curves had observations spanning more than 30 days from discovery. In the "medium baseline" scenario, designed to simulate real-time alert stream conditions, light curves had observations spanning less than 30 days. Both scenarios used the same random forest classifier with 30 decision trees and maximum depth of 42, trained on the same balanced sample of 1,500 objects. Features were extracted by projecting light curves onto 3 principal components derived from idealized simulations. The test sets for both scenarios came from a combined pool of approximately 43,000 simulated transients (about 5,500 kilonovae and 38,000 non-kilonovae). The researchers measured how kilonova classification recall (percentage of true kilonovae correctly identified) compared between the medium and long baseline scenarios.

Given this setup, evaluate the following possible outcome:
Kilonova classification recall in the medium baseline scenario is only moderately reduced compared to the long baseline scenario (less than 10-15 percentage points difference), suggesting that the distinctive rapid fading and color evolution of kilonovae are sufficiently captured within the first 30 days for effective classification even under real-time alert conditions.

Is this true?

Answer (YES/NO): NO